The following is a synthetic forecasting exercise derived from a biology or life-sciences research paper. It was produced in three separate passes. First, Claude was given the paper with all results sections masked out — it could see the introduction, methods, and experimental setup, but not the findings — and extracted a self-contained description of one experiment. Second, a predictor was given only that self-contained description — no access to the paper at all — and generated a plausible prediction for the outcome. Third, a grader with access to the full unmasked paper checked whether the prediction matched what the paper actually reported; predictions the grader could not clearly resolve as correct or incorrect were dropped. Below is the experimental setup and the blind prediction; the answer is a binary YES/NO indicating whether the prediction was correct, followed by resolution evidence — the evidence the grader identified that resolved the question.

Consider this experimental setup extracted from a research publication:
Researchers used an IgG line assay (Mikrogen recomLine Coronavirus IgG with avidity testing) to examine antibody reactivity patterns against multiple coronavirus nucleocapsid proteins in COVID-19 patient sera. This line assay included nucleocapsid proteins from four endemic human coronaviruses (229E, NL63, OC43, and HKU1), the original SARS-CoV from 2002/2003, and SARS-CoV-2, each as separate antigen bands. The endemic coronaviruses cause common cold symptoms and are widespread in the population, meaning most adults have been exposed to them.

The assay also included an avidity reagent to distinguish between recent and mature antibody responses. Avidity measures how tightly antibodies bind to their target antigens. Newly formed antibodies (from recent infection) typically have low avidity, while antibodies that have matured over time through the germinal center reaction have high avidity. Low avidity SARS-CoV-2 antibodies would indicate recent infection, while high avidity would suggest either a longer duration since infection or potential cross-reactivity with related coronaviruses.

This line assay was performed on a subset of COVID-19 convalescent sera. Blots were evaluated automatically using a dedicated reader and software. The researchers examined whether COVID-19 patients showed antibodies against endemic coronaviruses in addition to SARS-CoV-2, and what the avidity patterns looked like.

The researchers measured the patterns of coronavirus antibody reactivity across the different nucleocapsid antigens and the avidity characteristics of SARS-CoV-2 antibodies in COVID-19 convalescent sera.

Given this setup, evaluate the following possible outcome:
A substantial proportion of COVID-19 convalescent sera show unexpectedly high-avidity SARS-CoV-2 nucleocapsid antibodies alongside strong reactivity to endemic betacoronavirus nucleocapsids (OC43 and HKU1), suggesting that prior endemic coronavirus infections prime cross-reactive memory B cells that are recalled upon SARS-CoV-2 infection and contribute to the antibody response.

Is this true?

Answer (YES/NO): NO